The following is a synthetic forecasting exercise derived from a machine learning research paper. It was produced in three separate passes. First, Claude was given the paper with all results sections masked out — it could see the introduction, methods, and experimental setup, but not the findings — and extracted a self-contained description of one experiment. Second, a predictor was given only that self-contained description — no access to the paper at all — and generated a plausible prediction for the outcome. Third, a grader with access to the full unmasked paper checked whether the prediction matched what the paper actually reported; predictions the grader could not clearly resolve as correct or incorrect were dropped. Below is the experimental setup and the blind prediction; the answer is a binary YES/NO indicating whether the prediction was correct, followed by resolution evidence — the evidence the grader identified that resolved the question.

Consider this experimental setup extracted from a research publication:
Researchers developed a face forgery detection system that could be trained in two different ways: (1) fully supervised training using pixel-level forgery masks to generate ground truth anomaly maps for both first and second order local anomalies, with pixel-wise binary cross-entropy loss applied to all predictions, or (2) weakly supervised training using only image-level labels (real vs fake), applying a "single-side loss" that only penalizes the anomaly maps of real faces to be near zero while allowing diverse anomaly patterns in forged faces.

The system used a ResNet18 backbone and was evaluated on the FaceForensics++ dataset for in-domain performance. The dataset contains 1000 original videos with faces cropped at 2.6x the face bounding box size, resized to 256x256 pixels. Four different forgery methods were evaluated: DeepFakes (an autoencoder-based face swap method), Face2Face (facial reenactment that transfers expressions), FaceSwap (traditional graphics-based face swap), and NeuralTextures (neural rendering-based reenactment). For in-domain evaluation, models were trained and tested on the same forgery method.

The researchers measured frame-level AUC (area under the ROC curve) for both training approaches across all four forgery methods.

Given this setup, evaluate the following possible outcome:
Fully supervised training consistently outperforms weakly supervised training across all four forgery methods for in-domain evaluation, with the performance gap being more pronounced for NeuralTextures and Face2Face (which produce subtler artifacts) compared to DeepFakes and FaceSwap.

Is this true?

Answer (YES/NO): NO